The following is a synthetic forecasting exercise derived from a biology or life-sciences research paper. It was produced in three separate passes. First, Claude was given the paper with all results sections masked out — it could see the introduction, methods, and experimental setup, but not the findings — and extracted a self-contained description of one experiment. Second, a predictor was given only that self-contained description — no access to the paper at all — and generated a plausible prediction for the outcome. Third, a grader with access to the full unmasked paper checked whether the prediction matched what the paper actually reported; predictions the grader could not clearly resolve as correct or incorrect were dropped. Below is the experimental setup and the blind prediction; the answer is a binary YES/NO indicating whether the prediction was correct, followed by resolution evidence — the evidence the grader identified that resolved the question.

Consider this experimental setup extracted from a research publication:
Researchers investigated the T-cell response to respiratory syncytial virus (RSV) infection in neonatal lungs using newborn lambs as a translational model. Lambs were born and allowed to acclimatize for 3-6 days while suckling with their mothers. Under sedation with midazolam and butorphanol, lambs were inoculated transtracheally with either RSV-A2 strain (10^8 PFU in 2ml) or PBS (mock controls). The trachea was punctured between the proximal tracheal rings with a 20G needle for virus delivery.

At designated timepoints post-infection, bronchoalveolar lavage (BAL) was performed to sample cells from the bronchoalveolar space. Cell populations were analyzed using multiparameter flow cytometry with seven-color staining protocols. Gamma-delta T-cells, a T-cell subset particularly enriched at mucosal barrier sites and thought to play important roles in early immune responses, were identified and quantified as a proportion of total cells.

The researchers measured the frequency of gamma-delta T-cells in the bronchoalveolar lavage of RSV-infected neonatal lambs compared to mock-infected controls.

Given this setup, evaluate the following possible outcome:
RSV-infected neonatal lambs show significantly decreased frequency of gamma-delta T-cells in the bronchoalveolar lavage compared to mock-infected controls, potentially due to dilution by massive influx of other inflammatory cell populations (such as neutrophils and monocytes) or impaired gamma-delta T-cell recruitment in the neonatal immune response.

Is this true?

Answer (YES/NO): NO